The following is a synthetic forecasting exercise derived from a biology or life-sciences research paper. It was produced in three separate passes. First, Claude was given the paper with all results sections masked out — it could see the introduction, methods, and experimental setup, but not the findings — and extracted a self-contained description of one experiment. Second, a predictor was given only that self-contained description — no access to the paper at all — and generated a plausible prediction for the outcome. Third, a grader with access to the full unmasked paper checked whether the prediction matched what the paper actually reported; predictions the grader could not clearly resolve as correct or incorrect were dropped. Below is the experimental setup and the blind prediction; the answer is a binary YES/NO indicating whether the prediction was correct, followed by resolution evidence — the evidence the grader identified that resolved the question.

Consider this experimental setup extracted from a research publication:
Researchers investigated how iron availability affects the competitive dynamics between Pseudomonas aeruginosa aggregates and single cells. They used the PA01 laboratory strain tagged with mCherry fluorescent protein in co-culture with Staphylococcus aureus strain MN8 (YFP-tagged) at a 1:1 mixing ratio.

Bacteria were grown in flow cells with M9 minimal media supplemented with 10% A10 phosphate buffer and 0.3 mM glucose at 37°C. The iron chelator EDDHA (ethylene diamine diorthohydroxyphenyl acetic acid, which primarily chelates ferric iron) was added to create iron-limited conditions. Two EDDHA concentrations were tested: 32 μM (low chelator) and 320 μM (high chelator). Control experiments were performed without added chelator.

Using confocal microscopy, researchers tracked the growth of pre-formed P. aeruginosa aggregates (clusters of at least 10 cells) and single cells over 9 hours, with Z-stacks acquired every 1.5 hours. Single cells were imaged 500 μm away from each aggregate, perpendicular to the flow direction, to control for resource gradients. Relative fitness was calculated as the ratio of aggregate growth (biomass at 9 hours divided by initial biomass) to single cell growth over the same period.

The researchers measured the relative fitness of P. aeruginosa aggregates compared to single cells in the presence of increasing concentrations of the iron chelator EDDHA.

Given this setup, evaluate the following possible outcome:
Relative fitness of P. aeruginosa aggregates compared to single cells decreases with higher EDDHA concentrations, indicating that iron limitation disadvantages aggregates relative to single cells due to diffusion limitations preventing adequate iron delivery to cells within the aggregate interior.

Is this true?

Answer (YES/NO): NO